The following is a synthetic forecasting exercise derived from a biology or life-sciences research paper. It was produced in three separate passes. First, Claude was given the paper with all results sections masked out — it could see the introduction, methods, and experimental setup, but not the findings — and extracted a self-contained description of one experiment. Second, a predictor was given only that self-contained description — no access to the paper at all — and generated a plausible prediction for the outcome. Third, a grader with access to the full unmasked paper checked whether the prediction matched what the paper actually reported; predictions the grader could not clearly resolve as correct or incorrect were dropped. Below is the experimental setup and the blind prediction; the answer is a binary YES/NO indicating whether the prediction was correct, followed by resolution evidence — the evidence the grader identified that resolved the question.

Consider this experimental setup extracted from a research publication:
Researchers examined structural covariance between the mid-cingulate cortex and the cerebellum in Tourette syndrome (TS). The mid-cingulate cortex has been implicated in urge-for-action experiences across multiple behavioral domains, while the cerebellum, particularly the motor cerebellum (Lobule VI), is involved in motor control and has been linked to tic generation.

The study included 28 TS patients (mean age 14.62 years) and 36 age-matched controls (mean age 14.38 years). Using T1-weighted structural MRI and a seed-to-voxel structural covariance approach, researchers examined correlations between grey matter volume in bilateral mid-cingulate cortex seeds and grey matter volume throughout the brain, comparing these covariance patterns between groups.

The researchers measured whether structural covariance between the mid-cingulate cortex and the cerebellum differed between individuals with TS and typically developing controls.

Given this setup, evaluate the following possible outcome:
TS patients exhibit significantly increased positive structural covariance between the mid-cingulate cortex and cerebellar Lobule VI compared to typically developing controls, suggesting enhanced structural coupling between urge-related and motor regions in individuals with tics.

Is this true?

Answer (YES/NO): YES